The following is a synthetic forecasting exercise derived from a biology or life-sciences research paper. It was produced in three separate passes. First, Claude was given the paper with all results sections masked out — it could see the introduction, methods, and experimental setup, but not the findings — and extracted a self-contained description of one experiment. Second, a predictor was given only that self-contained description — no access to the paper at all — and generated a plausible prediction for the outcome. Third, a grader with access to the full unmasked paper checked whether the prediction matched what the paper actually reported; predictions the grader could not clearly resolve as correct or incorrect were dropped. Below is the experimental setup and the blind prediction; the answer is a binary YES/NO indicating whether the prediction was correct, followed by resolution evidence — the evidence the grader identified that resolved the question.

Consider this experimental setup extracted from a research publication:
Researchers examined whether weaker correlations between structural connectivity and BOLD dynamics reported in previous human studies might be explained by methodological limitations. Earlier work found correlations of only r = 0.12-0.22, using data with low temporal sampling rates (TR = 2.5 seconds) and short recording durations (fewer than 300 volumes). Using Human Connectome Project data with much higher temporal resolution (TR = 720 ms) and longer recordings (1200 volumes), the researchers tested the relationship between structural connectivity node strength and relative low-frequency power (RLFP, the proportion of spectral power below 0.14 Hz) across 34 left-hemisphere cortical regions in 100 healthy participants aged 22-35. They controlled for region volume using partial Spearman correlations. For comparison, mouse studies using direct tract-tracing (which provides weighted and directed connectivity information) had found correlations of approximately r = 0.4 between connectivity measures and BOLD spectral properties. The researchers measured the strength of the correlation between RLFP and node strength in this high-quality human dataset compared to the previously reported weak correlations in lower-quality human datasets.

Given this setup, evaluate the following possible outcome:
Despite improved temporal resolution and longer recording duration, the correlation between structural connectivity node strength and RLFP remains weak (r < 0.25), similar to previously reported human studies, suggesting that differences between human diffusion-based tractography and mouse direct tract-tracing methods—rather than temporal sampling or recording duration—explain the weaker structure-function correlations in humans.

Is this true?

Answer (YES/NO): NO